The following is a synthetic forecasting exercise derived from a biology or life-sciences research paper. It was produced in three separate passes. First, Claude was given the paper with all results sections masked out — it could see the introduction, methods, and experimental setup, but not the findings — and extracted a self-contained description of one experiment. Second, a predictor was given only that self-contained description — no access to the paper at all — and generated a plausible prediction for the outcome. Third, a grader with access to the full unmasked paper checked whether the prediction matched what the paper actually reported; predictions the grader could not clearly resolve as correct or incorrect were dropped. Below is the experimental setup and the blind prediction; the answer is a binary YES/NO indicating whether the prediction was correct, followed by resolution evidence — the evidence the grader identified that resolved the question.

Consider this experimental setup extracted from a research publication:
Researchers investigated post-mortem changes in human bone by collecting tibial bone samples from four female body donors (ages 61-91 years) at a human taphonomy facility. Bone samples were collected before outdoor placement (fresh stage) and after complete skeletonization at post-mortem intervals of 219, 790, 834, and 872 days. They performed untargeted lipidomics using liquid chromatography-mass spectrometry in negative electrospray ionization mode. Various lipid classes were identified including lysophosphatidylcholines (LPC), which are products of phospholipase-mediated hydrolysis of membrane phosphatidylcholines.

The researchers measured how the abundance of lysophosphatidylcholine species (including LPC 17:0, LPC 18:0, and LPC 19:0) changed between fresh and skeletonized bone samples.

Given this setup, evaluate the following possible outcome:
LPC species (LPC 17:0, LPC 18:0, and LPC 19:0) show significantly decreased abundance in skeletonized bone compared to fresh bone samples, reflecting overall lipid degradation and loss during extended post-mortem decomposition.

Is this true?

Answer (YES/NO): YES